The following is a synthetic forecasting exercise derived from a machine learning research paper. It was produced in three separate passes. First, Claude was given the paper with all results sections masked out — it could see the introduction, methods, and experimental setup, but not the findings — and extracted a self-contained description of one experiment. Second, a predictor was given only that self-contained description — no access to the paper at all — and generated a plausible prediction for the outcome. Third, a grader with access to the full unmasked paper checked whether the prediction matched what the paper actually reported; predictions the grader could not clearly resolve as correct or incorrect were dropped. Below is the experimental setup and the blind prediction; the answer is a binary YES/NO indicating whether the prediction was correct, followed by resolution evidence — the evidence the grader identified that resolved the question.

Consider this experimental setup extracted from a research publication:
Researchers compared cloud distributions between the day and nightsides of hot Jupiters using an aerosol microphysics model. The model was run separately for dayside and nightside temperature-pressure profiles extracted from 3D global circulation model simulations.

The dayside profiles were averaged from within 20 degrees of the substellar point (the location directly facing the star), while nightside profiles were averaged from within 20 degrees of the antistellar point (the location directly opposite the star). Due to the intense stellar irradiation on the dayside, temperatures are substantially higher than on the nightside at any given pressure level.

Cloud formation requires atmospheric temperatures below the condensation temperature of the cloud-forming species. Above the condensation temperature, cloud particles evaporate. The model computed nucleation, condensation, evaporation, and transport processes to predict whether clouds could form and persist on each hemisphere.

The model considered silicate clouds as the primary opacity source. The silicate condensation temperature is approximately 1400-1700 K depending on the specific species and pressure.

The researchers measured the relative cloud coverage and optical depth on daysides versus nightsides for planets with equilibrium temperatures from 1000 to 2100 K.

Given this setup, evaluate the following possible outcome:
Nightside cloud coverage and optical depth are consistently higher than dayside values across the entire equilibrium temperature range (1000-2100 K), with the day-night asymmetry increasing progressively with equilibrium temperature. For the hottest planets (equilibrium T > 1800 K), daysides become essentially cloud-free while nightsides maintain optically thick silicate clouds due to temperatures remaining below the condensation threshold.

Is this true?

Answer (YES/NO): NO